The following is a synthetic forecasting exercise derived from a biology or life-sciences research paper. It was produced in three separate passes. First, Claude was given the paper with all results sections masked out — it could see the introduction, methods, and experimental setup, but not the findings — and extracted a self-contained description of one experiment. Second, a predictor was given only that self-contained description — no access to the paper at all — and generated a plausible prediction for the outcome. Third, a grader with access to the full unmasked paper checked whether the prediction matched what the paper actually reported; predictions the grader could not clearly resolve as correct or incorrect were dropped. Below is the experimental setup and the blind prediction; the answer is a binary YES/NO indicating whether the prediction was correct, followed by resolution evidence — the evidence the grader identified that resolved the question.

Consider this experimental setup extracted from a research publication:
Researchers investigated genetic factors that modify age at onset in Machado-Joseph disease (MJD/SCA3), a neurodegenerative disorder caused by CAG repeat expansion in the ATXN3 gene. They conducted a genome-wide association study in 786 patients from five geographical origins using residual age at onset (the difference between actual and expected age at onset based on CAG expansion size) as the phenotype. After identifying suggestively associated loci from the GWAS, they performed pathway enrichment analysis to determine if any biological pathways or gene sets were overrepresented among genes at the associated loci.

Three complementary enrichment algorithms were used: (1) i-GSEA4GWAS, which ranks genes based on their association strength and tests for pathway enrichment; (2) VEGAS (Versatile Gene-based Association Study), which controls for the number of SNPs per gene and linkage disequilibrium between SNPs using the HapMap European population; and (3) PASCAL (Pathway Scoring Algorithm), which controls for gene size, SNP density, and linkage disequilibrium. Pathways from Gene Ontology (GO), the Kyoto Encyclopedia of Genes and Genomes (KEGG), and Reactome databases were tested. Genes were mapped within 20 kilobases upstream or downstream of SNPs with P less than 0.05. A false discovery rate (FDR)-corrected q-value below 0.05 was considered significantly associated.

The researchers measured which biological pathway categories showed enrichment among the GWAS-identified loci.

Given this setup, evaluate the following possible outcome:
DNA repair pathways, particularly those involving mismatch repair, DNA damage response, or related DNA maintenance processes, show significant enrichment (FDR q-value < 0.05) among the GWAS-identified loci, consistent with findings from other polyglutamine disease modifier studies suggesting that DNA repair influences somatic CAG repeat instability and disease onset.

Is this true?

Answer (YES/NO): NO